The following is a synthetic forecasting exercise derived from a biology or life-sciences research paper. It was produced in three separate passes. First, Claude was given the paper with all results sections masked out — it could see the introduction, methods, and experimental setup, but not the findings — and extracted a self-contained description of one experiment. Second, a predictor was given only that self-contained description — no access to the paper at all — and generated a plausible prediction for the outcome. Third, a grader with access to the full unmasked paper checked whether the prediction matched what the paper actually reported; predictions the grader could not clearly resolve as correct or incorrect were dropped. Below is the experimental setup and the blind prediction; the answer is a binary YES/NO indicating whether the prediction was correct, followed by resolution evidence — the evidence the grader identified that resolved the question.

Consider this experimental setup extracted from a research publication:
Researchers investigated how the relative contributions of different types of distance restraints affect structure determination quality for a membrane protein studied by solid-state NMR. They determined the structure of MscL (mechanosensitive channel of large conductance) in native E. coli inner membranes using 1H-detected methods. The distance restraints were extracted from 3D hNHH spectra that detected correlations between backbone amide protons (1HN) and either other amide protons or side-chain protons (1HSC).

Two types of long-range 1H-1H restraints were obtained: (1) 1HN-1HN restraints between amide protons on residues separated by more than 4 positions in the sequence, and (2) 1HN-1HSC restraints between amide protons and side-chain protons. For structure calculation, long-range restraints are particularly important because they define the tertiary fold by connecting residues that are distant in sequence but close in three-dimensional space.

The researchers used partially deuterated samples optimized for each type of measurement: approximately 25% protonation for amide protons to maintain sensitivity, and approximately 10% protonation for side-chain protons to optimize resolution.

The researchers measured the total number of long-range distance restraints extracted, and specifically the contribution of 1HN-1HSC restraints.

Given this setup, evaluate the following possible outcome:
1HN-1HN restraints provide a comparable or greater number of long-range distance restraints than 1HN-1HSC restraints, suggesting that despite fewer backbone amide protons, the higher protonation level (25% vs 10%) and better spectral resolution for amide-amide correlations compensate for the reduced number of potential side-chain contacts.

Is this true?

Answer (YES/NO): YES